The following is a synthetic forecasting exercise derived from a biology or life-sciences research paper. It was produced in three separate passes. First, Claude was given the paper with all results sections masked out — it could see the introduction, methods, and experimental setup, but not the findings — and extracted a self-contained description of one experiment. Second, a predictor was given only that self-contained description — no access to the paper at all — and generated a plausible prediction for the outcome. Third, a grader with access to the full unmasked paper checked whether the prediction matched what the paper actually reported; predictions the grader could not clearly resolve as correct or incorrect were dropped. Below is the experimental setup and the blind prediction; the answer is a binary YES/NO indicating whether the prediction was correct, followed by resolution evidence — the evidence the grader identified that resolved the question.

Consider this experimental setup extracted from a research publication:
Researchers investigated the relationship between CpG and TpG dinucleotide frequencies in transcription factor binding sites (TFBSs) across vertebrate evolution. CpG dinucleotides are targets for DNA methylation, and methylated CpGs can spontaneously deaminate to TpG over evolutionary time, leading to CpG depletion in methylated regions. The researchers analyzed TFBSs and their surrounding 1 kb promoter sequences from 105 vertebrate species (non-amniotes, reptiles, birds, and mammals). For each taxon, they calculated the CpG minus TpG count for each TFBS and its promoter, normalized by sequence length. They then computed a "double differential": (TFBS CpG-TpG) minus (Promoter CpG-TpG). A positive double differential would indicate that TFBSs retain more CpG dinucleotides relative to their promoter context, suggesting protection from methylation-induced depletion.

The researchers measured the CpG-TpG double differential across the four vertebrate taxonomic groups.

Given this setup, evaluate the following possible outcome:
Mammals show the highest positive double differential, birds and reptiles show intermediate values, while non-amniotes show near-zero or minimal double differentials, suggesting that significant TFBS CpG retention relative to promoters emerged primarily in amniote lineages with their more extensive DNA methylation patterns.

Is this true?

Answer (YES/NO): NO